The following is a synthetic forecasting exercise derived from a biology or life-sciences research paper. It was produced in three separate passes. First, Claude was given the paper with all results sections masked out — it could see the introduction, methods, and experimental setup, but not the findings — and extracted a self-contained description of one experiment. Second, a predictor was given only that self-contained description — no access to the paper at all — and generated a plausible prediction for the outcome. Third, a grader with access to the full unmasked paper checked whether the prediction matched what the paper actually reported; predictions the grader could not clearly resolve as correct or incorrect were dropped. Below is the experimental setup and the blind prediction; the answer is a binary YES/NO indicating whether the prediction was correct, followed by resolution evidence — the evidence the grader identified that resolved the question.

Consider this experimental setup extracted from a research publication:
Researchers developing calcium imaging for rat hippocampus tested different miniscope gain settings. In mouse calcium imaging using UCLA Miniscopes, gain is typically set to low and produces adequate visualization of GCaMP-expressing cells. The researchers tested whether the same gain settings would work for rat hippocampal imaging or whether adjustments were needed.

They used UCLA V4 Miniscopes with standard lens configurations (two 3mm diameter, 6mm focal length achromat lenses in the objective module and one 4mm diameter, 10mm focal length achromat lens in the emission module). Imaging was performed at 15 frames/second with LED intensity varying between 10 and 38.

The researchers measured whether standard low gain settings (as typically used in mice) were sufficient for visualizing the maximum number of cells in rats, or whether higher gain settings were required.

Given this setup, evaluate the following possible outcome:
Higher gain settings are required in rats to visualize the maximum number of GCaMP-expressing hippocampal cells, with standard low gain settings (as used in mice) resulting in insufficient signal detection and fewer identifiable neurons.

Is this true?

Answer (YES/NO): YES